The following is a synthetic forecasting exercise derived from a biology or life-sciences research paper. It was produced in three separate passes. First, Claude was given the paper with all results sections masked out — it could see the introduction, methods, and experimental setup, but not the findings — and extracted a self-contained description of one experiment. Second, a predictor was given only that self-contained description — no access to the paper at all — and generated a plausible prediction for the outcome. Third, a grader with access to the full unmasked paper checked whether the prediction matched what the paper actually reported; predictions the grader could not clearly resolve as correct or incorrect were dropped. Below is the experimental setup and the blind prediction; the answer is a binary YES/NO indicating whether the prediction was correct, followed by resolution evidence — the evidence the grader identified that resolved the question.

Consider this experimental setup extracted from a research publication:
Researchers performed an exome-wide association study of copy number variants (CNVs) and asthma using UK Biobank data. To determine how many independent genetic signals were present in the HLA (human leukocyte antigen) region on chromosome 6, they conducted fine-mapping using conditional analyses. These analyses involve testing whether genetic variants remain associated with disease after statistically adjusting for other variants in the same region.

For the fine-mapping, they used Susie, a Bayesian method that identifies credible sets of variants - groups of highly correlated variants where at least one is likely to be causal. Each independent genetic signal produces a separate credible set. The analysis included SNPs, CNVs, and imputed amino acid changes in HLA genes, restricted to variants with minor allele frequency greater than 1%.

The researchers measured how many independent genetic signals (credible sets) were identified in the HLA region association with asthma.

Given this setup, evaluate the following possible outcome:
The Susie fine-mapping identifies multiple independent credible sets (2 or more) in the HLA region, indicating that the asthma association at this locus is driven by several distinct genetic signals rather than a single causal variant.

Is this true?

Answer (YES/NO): YES